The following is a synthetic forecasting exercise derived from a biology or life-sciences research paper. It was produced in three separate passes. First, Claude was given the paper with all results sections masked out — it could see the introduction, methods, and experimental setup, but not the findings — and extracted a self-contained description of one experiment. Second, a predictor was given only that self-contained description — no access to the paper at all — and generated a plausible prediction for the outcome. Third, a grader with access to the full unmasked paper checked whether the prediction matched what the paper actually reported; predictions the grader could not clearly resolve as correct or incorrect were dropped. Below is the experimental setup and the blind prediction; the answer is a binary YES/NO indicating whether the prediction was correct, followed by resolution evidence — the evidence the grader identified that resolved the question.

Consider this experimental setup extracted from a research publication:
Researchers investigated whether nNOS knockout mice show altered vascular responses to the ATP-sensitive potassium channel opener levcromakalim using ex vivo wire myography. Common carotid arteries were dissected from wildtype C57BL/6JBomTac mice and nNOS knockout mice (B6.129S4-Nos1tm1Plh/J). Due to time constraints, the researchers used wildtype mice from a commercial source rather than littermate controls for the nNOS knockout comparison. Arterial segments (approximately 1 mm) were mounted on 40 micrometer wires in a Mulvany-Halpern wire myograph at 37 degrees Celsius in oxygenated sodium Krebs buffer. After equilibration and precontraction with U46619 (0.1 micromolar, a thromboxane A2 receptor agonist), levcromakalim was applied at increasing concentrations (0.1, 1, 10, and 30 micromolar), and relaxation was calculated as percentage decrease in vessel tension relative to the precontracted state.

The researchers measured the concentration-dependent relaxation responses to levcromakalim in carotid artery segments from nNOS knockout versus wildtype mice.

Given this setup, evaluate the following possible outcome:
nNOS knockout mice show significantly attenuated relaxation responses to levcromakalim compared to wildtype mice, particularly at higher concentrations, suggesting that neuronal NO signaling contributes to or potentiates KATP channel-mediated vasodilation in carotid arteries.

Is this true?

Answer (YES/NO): NO